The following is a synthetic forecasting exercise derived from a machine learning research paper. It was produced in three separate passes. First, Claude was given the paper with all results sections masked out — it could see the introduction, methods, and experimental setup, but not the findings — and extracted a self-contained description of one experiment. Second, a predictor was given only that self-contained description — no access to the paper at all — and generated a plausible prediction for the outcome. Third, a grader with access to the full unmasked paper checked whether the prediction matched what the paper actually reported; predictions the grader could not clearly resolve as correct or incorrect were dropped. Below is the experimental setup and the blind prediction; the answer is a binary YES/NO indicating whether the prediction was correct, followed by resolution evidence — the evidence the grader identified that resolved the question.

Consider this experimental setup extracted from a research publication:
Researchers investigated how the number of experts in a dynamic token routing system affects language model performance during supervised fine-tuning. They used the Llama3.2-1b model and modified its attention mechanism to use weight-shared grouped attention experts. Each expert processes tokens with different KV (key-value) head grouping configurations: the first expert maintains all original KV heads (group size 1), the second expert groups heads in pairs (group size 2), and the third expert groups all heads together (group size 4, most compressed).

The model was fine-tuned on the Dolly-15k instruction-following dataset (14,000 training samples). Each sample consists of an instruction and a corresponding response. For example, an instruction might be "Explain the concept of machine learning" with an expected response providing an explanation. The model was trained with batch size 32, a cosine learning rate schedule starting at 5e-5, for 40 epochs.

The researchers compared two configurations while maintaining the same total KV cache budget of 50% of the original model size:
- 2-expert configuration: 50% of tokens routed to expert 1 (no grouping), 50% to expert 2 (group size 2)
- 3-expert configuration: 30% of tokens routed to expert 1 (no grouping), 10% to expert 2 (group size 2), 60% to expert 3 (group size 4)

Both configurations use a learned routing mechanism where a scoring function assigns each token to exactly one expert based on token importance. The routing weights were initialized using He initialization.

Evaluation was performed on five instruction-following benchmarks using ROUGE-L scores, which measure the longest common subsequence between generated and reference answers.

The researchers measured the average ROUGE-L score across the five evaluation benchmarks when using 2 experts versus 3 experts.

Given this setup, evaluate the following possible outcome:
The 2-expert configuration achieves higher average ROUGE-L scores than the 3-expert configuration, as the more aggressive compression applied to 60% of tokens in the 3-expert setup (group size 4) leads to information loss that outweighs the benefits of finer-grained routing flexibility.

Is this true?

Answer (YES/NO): NO